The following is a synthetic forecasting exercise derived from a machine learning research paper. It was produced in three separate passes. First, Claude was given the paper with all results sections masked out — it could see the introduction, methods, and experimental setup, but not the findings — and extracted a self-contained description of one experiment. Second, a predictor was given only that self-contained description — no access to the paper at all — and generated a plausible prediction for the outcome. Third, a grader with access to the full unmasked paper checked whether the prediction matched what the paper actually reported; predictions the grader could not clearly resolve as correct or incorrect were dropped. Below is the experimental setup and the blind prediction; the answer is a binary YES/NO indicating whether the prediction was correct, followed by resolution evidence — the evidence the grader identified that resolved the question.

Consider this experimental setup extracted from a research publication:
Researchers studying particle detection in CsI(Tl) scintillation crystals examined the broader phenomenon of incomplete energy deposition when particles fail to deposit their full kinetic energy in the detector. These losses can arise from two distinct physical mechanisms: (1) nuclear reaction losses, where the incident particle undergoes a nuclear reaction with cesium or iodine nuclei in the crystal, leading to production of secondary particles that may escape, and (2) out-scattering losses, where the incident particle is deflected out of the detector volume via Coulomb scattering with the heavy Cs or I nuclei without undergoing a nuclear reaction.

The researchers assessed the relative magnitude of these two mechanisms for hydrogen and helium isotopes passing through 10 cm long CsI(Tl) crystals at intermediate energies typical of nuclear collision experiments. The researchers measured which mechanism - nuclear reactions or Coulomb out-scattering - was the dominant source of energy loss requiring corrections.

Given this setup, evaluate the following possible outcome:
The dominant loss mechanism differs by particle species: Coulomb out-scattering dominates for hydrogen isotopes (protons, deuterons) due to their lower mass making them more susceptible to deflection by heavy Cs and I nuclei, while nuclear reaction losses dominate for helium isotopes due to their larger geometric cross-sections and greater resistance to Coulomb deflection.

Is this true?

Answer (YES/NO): NO